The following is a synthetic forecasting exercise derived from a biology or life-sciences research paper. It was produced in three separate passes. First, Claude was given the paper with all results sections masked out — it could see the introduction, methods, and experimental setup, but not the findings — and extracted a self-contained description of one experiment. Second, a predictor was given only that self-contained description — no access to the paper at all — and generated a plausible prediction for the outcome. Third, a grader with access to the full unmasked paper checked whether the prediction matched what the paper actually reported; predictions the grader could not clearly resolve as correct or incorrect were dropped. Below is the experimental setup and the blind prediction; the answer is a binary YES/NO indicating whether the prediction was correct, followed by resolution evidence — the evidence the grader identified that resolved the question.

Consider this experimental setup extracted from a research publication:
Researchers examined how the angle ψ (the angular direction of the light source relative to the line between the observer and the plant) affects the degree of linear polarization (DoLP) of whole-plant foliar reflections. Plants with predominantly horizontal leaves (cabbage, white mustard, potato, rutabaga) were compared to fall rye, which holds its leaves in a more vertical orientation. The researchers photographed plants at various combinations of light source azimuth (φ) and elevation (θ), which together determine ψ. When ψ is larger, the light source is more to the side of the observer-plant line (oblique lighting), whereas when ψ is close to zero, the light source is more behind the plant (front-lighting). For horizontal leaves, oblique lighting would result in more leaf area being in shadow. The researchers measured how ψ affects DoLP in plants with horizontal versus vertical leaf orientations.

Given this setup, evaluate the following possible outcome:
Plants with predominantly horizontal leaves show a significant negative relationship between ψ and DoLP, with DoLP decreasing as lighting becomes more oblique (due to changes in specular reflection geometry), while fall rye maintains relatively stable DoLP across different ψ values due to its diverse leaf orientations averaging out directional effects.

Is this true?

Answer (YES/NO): NO